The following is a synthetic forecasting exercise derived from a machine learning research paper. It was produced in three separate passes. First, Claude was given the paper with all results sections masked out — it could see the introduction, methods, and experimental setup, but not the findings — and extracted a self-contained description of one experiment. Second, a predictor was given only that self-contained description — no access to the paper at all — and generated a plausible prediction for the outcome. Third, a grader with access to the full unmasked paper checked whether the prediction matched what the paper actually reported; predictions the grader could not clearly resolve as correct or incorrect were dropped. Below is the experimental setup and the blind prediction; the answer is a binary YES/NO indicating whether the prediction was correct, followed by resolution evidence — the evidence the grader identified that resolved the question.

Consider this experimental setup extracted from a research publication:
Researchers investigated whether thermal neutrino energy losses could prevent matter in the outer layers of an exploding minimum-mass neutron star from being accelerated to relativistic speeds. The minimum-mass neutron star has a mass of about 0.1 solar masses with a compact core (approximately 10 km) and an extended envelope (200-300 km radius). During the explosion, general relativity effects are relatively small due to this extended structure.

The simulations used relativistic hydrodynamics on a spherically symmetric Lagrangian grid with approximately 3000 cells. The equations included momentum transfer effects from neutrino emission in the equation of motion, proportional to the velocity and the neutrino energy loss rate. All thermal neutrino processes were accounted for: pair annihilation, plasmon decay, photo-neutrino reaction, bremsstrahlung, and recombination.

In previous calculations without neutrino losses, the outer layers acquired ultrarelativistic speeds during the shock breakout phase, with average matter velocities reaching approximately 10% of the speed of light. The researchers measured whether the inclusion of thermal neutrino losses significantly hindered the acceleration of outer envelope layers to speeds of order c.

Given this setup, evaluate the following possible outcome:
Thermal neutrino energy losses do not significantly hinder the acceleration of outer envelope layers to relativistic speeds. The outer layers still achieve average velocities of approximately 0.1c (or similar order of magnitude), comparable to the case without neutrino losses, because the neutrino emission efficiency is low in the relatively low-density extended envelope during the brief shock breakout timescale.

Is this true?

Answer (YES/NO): YES